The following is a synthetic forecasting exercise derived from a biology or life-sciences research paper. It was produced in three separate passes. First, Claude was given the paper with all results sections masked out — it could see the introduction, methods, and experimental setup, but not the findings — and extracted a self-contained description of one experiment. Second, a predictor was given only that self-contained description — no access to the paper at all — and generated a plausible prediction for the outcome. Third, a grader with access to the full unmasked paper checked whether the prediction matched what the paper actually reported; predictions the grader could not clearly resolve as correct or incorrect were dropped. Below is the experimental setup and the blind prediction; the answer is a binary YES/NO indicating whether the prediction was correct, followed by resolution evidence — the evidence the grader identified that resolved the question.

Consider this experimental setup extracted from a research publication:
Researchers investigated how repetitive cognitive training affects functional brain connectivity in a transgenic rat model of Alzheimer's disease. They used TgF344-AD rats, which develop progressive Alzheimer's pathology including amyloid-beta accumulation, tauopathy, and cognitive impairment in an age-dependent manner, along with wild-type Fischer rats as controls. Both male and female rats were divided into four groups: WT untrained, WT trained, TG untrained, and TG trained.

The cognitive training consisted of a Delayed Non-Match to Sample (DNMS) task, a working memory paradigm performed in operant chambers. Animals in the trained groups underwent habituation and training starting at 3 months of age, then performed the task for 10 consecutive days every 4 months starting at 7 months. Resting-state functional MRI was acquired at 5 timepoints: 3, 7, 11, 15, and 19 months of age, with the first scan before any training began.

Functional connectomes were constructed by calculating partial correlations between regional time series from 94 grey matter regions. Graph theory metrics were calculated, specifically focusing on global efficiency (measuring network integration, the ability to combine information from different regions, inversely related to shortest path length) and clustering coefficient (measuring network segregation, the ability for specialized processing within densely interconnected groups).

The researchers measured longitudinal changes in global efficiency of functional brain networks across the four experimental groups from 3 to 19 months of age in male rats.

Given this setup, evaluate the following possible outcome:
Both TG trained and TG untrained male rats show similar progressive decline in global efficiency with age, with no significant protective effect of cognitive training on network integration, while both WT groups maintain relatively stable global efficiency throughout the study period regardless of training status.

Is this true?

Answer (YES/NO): NO